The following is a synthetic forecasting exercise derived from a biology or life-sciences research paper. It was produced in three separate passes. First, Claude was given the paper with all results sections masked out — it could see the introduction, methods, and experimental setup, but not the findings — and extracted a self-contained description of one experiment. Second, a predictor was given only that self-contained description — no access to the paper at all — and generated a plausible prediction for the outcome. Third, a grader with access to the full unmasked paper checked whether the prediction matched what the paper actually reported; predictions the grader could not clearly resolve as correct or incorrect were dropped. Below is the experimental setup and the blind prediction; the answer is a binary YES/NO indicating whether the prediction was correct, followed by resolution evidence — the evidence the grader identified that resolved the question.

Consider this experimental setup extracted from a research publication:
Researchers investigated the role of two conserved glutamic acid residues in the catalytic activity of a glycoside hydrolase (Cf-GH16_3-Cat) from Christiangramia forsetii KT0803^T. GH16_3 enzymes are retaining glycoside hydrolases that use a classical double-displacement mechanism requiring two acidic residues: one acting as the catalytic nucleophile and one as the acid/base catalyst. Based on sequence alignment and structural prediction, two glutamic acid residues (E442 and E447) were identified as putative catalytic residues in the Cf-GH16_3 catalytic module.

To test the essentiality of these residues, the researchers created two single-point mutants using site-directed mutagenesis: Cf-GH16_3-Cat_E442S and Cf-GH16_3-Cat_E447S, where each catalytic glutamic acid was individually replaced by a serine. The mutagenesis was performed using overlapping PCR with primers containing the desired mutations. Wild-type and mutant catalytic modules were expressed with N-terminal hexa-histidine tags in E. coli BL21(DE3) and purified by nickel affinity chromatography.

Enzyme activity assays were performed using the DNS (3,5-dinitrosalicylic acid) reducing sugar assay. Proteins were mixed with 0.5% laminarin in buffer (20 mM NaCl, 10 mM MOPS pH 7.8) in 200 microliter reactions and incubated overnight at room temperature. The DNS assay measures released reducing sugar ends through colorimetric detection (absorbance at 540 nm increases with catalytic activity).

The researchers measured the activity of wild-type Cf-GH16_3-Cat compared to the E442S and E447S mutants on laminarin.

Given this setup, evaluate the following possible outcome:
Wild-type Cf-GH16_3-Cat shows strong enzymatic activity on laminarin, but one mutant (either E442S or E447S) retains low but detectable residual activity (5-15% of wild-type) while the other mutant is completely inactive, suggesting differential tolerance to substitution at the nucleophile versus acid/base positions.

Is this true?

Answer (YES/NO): NO